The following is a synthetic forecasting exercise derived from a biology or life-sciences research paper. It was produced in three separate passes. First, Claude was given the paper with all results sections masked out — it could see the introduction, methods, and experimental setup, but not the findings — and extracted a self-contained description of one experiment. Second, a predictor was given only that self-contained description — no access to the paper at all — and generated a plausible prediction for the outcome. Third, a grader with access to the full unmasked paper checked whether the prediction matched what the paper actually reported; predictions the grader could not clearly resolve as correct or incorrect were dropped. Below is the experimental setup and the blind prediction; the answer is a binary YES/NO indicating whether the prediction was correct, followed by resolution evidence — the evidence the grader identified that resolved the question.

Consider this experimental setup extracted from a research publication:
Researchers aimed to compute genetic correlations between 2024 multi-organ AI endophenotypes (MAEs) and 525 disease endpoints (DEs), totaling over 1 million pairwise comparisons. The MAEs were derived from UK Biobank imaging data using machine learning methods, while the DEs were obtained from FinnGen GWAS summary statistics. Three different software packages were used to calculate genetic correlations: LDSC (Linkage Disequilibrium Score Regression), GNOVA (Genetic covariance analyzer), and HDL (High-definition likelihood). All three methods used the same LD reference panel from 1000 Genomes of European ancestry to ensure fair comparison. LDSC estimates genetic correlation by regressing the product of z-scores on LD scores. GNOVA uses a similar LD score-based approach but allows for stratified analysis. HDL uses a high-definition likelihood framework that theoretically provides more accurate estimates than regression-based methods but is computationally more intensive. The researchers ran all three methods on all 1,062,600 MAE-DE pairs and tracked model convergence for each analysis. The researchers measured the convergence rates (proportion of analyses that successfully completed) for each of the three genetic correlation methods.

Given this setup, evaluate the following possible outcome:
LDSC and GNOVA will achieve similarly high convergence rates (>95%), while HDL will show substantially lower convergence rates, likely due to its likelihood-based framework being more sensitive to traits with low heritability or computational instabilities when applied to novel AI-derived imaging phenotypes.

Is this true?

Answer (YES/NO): YES